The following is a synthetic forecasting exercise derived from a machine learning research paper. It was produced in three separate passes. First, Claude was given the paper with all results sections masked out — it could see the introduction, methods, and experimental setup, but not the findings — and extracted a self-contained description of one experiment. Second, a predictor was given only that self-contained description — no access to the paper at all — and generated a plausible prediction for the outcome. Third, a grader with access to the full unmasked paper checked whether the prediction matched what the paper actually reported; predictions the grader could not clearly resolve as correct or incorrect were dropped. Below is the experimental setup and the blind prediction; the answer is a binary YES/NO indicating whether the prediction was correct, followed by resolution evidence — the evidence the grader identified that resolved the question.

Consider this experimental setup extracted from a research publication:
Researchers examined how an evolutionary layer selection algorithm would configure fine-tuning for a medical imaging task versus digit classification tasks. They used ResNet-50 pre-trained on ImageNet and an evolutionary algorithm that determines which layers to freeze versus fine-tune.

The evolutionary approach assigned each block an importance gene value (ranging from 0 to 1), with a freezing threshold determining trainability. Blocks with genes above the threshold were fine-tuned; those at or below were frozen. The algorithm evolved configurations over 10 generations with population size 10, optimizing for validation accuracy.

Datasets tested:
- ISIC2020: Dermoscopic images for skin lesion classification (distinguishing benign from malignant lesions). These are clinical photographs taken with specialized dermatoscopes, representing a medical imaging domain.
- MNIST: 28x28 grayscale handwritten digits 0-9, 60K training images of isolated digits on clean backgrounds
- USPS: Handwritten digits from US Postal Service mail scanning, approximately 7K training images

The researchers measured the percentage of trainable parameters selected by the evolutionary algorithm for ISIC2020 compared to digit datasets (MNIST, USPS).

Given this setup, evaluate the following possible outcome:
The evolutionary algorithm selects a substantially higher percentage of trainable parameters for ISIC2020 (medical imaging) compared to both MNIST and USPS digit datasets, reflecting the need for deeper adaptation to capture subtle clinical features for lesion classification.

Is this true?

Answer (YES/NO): NO